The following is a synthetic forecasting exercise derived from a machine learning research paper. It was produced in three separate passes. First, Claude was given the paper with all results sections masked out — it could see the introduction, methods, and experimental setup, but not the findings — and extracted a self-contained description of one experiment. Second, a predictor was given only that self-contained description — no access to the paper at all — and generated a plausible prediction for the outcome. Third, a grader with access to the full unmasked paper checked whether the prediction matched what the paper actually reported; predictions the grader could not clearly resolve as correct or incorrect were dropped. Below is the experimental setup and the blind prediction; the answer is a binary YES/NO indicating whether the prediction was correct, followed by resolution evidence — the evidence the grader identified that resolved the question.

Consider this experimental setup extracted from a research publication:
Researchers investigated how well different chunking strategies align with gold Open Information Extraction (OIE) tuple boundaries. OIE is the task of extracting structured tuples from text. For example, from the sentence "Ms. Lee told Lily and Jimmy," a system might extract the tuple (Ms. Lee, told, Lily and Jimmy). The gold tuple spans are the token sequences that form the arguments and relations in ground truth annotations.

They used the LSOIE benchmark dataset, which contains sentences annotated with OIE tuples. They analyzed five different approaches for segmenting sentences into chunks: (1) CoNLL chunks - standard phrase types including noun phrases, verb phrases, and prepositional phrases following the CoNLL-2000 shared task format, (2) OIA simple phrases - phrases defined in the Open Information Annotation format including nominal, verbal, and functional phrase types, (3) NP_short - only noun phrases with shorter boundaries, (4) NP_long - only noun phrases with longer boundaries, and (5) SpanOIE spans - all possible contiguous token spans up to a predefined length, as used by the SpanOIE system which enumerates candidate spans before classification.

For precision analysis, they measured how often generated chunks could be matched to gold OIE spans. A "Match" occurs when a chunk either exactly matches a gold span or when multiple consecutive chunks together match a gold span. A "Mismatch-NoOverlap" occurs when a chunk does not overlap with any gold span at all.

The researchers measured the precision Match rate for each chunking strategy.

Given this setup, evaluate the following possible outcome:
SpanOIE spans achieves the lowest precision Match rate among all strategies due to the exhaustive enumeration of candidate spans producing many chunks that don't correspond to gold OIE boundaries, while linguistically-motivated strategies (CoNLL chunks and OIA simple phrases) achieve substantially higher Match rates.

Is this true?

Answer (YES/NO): YES